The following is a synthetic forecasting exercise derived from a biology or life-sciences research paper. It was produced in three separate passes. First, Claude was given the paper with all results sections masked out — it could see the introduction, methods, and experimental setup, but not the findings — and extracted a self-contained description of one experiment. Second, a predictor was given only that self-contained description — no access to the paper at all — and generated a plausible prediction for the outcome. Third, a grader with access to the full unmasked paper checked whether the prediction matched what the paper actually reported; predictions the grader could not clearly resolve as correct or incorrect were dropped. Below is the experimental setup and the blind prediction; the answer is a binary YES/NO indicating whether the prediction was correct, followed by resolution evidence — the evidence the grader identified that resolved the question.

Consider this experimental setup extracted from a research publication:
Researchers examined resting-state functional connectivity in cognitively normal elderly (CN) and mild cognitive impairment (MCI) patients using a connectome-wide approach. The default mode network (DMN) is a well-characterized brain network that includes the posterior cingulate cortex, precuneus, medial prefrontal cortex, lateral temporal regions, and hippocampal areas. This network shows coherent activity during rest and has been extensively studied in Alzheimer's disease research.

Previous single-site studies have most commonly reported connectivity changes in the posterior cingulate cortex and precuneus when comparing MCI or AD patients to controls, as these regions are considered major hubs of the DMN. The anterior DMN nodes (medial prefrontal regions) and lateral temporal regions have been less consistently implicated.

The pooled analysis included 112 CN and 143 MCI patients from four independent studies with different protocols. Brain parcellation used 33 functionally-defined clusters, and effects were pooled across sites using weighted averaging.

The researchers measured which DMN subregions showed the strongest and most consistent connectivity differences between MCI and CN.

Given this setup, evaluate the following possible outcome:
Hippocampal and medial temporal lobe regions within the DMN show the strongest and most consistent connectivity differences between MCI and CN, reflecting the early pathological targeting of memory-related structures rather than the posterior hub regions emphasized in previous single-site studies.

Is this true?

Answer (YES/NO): NO